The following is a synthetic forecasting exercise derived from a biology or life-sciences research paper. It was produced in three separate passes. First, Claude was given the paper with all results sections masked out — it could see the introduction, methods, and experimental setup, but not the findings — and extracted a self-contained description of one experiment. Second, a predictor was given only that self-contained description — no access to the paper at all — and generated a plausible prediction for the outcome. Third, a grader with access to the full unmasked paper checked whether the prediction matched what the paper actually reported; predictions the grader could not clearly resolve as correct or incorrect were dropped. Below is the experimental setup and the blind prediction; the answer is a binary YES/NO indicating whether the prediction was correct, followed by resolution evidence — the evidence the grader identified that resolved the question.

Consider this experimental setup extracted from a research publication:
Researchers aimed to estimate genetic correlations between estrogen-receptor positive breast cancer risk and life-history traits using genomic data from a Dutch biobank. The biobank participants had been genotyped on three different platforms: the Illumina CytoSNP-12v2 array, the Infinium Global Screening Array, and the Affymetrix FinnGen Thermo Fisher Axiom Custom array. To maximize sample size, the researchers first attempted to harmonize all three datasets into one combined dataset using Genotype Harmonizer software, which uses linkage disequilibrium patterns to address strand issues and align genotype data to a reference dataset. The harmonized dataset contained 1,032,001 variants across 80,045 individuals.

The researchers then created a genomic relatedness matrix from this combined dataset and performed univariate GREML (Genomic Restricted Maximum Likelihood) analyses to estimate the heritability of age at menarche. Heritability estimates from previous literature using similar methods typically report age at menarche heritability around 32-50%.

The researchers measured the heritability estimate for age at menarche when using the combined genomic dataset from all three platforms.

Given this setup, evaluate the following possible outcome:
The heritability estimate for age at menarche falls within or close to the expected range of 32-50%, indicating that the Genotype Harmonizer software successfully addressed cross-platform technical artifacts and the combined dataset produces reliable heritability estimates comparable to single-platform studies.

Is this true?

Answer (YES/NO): NO